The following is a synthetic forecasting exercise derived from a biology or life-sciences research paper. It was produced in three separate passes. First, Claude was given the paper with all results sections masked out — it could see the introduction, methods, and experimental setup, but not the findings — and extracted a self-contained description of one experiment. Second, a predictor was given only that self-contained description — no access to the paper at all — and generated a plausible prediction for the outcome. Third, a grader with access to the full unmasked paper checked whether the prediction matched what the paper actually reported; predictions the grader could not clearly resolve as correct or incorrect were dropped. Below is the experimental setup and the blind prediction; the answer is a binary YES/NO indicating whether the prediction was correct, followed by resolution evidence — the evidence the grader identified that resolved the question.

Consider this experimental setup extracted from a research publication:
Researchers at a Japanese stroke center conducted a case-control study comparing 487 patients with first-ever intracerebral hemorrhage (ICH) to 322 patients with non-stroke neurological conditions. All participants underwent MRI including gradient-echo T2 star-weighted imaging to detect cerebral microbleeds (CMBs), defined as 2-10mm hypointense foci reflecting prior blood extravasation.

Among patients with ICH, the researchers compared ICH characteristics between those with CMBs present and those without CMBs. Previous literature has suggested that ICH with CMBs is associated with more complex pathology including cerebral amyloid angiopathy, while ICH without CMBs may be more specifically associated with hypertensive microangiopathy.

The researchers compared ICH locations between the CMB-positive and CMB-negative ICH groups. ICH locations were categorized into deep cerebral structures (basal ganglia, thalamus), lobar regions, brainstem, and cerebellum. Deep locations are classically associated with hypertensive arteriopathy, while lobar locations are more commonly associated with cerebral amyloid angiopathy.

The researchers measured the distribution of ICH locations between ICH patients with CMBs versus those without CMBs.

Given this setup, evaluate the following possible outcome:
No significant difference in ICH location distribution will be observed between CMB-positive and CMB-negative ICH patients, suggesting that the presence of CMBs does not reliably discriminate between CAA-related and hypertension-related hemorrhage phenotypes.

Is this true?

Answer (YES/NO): NO